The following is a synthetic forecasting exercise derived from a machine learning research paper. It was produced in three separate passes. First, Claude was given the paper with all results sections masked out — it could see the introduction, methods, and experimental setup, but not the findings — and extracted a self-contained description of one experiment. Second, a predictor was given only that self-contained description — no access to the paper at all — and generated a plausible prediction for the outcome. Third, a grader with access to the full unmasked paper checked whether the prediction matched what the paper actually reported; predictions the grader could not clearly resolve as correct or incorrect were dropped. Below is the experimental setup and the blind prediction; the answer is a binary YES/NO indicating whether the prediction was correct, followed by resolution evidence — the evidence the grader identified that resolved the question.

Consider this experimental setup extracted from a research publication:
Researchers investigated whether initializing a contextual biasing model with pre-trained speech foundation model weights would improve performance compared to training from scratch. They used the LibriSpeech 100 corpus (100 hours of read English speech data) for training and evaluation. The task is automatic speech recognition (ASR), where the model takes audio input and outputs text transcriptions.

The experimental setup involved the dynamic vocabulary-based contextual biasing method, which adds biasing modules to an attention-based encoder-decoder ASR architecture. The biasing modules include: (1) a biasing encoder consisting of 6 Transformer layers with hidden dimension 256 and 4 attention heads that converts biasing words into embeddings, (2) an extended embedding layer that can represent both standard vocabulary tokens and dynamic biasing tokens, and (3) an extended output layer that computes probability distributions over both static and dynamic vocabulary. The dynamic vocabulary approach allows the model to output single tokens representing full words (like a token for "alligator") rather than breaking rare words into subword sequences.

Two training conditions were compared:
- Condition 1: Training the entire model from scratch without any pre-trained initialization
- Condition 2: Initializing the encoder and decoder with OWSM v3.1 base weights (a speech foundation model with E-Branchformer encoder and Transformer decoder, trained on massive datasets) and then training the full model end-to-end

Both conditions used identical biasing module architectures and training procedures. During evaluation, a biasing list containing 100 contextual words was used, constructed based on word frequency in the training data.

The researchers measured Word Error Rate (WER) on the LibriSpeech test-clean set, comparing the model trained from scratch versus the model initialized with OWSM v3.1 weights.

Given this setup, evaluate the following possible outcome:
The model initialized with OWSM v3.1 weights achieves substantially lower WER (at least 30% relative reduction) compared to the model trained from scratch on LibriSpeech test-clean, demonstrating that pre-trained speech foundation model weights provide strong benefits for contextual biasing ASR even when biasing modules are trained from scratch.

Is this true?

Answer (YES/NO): NO